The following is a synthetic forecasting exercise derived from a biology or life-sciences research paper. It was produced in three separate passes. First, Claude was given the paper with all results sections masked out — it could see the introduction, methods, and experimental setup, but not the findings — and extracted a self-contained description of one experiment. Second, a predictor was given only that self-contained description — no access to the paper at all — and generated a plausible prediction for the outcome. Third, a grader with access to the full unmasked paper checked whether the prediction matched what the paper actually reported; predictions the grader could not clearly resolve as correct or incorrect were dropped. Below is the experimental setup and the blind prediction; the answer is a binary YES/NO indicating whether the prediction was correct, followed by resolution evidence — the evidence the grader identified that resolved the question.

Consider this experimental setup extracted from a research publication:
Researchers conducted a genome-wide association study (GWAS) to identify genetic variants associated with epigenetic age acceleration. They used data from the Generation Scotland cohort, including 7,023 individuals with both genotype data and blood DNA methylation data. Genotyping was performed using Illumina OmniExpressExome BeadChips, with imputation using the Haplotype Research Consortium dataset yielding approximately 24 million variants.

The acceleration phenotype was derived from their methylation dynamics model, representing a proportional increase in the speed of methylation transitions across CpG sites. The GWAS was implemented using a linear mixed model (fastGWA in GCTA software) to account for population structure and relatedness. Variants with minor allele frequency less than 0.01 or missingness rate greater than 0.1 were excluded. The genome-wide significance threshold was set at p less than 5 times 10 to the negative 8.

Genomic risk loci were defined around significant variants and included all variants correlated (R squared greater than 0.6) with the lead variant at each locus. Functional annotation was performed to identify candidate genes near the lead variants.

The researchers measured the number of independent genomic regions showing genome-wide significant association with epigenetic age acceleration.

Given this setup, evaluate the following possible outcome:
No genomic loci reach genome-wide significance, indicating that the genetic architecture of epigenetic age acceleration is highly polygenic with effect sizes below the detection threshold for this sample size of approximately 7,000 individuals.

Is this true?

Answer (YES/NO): NO